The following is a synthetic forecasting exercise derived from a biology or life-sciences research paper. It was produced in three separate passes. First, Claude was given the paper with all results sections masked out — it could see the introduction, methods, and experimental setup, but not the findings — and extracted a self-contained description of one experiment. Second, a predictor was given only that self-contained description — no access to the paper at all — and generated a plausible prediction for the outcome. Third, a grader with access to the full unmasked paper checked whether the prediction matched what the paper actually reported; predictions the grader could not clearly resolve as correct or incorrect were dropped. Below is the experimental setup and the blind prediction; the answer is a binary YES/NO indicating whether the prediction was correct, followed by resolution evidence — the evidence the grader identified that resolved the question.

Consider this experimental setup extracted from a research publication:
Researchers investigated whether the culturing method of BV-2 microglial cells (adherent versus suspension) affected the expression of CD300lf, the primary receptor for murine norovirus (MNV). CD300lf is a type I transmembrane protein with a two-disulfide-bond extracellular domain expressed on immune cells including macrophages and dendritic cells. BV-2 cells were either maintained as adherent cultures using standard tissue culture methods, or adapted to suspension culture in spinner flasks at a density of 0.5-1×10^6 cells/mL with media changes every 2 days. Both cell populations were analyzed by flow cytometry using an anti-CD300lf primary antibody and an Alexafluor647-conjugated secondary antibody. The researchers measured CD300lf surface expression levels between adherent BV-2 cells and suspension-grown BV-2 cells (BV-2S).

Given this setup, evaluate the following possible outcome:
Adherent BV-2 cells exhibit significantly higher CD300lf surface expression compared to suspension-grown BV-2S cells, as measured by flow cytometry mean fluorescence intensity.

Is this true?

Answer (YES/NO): NO